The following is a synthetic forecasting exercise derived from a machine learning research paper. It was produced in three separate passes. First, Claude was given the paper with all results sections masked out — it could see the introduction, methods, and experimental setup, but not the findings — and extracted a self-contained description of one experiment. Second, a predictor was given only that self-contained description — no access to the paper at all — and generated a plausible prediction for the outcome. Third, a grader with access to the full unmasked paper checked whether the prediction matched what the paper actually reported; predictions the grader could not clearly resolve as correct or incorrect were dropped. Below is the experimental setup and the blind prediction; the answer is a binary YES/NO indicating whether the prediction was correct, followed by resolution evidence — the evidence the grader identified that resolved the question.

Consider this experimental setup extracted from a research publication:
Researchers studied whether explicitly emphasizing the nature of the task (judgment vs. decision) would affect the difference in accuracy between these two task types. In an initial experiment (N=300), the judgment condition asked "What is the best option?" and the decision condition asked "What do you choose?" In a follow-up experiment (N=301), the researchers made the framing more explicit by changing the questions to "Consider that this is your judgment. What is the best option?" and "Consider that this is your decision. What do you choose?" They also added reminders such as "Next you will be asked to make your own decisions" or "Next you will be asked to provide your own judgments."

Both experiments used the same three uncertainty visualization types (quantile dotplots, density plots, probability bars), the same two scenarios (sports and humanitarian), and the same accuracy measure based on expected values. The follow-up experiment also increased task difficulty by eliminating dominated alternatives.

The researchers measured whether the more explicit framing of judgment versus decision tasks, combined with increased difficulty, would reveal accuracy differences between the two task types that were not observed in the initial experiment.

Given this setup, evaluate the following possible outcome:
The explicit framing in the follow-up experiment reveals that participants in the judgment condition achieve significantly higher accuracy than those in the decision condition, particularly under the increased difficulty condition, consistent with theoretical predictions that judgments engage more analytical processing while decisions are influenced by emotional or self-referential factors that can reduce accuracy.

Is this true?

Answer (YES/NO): NO